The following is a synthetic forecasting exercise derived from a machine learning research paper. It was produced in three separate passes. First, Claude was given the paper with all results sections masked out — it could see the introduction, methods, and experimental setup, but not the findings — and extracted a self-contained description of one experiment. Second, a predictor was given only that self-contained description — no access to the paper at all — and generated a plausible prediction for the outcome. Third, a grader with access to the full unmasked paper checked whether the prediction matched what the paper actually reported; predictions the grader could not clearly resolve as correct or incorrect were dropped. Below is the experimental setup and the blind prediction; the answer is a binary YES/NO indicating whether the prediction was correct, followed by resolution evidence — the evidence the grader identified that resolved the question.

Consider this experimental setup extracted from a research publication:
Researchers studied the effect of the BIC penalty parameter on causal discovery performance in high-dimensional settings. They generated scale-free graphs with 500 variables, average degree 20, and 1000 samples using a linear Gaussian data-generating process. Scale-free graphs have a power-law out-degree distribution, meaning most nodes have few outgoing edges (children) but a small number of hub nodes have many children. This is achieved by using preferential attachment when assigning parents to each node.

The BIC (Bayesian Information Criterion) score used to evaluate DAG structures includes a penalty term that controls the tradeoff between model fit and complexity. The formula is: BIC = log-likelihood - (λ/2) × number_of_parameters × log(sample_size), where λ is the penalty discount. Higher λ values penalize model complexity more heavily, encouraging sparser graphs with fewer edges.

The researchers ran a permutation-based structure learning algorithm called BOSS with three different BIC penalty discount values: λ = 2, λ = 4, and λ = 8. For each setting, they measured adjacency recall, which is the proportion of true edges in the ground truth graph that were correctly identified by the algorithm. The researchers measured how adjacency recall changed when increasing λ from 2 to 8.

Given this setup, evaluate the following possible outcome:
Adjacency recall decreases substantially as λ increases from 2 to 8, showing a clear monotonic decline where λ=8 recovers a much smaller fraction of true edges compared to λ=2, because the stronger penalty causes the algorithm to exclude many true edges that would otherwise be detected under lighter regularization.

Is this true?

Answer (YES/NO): YES